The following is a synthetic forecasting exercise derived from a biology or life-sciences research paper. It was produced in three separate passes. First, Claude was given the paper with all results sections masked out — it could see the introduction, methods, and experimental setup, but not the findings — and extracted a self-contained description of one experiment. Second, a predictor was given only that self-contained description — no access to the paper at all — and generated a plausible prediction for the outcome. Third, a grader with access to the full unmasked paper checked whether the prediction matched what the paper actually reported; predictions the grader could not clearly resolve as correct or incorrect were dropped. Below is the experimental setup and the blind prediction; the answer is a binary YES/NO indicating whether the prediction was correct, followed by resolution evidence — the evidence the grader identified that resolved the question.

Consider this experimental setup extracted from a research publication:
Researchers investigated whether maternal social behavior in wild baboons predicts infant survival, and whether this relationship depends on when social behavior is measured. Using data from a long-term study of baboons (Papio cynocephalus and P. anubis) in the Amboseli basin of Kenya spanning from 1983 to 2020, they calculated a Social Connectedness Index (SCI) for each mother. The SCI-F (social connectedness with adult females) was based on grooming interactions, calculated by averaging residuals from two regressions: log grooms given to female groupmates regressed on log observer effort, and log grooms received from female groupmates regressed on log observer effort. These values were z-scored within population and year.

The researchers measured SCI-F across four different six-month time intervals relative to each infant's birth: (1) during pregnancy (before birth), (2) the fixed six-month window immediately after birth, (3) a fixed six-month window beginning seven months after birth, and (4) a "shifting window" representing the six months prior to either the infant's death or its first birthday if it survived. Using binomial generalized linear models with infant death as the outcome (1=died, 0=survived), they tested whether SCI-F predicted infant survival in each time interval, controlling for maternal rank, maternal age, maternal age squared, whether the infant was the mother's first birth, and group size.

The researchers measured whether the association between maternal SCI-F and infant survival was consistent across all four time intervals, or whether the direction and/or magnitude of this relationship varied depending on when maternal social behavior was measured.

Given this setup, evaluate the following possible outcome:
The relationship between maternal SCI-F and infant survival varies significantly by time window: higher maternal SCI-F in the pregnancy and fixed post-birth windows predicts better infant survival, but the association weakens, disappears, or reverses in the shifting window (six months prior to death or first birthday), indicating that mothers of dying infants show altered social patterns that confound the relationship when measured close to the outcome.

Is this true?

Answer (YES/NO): NO